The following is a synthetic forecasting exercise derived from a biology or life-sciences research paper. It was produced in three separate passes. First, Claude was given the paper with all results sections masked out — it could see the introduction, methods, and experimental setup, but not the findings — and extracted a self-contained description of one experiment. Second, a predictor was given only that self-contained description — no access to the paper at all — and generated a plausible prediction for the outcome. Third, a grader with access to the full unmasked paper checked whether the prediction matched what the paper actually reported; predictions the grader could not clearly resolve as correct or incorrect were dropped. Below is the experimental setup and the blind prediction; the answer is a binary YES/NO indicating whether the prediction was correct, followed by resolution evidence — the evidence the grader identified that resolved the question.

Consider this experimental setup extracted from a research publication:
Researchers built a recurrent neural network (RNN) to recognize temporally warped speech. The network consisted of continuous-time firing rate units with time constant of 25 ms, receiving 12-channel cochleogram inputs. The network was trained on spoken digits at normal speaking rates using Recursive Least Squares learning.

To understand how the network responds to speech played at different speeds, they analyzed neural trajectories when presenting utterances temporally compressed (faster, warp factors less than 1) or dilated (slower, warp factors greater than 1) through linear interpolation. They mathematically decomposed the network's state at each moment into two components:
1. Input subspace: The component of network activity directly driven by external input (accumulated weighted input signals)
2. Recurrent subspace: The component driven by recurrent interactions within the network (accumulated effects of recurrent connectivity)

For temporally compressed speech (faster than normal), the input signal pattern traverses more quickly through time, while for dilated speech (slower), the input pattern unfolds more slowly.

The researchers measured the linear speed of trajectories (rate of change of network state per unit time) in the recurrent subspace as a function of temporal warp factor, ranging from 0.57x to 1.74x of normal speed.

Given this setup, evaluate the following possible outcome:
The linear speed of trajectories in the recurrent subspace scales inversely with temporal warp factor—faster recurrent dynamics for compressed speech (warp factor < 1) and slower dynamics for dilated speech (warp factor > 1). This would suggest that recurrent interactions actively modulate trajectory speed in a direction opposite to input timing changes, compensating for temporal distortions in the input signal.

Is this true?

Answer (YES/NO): NO